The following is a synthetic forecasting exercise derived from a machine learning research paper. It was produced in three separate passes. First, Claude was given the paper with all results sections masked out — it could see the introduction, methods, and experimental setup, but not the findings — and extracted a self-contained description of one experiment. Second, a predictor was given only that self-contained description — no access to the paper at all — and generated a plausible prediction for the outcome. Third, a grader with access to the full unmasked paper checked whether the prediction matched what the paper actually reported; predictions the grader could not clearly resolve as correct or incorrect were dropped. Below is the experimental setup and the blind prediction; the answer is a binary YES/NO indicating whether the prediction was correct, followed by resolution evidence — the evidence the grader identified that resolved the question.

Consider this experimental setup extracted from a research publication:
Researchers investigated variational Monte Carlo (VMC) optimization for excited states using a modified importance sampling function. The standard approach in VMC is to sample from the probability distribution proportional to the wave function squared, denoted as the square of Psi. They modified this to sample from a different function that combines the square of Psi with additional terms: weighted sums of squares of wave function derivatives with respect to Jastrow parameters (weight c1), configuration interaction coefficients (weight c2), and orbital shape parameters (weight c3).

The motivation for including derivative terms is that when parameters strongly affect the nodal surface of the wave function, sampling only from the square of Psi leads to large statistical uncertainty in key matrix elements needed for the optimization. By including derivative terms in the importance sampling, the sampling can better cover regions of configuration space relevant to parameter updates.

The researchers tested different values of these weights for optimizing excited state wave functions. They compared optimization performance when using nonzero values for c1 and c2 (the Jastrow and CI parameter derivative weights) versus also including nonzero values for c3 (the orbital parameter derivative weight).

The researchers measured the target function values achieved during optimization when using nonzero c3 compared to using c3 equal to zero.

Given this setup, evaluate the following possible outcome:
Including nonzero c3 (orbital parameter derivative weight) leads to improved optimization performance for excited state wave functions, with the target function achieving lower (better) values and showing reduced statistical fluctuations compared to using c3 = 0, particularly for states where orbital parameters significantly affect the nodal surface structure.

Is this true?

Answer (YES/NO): NO